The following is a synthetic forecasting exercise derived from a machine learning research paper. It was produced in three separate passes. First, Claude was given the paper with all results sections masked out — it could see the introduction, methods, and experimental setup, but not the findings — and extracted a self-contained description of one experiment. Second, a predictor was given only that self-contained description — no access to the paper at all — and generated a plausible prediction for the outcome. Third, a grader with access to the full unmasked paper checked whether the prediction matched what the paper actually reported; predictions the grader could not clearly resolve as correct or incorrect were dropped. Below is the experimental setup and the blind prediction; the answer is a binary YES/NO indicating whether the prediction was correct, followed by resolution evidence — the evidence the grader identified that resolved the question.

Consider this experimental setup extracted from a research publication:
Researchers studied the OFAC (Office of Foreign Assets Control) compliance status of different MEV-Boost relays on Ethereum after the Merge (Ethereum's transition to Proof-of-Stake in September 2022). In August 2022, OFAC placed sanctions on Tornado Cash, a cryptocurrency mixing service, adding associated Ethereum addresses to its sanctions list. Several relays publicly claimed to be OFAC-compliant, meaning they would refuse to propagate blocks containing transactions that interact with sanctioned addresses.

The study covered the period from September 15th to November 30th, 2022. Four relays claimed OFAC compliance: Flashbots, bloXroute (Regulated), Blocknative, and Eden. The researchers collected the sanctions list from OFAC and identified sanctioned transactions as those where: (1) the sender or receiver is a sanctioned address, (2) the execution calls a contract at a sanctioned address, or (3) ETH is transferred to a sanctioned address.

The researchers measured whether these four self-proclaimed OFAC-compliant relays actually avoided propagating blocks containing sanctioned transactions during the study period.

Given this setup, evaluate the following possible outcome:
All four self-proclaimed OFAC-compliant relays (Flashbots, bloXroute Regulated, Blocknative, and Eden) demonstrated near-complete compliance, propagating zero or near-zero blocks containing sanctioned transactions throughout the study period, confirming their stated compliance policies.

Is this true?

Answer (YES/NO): NO